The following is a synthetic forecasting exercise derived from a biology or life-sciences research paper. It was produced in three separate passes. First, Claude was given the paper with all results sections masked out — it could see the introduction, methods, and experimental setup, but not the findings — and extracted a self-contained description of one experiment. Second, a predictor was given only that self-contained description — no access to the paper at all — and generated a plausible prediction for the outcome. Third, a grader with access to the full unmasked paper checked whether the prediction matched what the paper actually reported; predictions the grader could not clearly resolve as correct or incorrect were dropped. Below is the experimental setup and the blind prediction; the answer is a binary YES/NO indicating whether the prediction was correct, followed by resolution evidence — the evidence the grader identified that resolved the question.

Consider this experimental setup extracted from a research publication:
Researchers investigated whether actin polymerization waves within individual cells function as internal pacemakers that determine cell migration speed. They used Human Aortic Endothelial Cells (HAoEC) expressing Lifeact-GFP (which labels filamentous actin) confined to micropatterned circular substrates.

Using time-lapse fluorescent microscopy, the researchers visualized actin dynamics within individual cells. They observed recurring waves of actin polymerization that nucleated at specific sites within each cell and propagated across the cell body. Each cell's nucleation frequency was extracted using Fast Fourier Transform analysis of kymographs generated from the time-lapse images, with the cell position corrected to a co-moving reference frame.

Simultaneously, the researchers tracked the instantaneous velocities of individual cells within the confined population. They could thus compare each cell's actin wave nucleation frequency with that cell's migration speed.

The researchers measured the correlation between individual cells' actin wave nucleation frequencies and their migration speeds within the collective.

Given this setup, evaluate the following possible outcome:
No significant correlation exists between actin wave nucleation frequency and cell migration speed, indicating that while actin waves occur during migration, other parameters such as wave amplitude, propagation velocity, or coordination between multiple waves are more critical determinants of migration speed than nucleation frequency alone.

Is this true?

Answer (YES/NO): NO